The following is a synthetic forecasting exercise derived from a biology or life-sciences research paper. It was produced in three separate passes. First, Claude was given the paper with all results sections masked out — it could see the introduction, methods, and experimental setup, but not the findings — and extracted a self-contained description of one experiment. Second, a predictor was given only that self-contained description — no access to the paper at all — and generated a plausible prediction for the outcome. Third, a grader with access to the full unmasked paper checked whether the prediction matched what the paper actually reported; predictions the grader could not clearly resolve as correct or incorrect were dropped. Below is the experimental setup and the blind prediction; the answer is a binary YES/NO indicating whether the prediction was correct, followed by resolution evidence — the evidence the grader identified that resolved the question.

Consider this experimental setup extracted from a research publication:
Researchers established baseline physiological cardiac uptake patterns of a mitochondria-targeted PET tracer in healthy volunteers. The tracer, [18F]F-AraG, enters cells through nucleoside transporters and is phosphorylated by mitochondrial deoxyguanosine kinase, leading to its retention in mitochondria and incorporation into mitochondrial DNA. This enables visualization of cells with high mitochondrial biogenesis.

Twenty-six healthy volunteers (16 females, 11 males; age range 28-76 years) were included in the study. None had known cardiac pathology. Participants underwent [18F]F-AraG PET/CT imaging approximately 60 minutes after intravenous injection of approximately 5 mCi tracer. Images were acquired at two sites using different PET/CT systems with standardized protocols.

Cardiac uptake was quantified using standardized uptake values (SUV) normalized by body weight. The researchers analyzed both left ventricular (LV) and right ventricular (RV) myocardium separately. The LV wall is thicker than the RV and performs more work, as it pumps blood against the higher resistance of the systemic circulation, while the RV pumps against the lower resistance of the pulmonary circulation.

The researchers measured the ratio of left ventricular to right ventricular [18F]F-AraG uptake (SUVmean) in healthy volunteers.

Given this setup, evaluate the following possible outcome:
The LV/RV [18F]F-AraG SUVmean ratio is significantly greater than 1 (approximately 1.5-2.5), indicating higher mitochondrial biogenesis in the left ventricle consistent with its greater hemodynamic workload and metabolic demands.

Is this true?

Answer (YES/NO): YES